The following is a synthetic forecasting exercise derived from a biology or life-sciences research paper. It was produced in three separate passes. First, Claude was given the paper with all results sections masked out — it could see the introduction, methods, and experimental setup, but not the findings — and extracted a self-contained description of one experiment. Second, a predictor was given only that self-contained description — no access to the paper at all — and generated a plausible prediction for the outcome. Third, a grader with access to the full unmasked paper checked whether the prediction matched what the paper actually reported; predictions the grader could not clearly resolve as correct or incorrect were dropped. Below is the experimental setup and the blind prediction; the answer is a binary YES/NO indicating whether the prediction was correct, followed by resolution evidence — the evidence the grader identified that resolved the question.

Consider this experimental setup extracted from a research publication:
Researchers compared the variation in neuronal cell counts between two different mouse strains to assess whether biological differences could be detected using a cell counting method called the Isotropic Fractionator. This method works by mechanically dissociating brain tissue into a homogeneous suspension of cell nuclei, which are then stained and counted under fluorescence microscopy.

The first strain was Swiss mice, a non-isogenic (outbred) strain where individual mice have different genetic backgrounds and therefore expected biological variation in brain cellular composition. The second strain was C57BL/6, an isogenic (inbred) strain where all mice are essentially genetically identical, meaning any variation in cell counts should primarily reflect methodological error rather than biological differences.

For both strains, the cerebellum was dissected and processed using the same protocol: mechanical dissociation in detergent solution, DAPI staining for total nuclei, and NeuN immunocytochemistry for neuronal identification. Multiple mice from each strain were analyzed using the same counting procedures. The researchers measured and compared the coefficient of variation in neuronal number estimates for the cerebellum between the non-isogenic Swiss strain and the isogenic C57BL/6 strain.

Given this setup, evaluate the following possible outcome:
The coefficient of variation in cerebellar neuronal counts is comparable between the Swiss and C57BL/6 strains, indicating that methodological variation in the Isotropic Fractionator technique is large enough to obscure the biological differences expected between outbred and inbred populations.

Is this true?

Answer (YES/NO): NO